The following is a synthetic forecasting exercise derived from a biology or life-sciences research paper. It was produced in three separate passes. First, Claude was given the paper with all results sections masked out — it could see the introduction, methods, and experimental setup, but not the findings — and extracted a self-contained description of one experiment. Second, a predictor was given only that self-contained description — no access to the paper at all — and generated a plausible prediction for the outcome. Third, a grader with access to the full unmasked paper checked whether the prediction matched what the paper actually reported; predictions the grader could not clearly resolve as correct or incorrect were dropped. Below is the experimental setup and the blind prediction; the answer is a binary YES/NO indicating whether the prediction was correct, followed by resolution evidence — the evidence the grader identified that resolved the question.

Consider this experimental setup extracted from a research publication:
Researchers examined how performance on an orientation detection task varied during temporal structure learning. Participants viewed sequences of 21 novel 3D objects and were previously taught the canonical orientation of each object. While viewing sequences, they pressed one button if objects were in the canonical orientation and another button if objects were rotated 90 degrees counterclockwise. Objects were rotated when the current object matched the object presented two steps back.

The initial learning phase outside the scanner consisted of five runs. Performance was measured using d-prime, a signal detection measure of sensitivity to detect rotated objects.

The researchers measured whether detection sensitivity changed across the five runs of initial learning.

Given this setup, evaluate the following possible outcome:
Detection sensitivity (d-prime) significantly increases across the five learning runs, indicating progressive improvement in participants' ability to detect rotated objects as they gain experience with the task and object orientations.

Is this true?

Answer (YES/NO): NO